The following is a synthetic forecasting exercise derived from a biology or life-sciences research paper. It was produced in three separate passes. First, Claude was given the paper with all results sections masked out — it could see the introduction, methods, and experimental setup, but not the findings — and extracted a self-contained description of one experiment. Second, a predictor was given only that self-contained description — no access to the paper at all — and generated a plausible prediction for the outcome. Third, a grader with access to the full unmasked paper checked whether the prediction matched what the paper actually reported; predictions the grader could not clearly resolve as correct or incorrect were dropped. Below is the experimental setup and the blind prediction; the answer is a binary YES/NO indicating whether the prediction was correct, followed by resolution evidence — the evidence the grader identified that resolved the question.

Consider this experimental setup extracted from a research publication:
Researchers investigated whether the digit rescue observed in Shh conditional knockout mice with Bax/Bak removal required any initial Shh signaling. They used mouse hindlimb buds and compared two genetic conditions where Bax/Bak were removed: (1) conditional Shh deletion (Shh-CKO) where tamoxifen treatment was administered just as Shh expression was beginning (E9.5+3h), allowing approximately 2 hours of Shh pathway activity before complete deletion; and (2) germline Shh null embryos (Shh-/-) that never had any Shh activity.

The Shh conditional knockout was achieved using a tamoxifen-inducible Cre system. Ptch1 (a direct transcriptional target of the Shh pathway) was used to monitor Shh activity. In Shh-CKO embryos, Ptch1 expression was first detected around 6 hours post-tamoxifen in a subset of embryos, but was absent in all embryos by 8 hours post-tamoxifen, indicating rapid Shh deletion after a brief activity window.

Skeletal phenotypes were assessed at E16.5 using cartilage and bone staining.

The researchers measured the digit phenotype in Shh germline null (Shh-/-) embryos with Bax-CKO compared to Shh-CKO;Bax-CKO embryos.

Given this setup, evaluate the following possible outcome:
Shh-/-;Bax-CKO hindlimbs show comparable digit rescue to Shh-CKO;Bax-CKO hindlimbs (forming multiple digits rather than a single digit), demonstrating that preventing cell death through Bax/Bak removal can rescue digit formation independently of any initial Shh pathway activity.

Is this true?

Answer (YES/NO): NO